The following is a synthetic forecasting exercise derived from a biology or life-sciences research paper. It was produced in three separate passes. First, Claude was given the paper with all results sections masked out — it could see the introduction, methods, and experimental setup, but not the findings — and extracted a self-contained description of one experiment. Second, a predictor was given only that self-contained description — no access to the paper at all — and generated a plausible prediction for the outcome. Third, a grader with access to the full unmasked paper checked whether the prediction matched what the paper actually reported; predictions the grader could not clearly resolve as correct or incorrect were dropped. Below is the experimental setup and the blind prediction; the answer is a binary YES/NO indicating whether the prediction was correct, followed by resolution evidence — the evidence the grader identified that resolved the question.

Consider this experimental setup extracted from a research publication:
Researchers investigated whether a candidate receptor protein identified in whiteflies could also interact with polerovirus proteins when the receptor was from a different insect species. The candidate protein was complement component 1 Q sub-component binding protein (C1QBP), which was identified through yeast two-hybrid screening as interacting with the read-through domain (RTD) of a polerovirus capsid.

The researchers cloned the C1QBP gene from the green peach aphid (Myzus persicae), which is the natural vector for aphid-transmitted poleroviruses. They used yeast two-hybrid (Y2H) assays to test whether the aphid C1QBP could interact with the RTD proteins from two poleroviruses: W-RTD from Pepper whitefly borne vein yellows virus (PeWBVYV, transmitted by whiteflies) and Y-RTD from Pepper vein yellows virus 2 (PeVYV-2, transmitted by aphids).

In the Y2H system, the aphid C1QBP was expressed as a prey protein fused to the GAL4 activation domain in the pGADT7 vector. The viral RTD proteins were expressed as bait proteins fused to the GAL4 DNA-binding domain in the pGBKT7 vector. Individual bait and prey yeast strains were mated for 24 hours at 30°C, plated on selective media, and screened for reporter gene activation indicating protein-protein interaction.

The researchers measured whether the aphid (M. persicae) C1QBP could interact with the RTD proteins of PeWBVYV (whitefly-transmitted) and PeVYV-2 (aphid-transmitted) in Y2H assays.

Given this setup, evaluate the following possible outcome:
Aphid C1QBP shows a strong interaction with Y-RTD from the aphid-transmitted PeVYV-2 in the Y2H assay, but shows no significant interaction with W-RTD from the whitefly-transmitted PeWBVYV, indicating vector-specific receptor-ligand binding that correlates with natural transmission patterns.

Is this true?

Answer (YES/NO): NO